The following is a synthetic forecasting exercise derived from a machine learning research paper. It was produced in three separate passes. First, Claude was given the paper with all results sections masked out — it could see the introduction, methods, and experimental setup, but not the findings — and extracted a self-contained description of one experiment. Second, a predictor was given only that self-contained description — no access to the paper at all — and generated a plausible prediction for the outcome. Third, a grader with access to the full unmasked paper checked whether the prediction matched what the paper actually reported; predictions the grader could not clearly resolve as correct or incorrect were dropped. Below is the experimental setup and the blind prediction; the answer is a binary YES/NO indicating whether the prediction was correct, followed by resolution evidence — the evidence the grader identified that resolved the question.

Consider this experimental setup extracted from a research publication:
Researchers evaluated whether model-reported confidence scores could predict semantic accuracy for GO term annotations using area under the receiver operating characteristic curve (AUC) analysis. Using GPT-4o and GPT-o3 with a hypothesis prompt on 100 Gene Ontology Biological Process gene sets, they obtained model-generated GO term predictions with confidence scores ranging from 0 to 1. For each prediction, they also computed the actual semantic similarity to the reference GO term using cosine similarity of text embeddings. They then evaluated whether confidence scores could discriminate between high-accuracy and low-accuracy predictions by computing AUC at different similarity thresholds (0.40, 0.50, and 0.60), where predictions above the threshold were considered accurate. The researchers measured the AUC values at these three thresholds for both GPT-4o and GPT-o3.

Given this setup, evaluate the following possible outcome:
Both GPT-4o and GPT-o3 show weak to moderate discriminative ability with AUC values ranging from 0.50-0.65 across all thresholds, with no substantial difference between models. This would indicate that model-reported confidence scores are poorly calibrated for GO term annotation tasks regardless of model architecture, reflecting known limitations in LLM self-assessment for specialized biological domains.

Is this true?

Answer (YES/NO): NO